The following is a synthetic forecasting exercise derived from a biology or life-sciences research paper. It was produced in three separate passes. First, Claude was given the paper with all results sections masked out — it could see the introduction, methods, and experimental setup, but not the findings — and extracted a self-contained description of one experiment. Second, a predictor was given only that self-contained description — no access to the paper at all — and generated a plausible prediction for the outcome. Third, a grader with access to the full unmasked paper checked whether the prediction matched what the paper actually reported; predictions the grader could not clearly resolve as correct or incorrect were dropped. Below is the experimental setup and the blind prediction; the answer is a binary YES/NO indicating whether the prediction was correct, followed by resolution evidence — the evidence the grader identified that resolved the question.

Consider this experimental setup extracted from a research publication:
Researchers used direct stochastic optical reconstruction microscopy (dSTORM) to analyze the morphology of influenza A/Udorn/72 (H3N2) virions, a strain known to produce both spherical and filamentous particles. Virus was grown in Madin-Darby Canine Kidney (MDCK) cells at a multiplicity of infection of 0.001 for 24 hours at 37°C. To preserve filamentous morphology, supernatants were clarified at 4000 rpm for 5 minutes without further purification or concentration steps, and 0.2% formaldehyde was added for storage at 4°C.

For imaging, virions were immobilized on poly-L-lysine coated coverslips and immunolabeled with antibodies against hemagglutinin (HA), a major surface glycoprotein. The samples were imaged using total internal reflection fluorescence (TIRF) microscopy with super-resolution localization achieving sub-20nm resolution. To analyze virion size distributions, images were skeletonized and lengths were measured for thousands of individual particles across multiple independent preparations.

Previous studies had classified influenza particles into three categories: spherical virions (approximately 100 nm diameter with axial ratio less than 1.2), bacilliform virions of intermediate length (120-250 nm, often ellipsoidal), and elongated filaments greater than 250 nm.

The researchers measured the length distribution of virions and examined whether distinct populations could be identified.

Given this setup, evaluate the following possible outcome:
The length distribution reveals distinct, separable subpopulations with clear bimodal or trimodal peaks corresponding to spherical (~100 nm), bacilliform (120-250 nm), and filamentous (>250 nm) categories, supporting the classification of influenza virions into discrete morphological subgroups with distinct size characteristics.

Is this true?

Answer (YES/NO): NO